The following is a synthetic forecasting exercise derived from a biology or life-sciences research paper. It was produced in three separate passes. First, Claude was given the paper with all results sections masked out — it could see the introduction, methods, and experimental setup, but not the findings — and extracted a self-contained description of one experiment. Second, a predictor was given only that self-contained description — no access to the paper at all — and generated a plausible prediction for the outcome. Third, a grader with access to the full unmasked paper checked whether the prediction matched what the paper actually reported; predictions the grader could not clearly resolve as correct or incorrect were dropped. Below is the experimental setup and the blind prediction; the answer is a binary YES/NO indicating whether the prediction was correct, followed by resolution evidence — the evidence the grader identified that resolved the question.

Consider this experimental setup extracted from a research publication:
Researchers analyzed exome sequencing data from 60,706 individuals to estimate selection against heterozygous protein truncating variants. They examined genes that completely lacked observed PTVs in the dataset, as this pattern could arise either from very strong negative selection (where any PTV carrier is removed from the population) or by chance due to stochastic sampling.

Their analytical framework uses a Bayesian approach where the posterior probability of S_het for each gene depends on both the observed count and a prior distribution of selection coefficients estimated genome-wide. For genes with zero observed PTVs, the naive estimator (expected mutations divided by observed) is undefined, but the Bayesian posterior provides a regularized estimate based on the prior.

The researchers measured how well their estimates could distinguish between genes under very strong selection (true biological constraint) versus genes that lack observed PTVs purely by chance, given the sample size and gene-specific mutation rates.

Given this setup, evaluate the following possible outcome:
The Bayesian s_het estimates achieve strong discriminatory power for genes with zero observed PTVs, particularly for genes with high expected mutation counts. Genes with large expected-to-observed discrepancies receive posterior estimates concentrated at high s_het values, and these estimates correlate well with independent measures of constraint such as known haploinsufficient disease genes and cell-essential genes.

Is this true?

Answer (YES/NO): NO